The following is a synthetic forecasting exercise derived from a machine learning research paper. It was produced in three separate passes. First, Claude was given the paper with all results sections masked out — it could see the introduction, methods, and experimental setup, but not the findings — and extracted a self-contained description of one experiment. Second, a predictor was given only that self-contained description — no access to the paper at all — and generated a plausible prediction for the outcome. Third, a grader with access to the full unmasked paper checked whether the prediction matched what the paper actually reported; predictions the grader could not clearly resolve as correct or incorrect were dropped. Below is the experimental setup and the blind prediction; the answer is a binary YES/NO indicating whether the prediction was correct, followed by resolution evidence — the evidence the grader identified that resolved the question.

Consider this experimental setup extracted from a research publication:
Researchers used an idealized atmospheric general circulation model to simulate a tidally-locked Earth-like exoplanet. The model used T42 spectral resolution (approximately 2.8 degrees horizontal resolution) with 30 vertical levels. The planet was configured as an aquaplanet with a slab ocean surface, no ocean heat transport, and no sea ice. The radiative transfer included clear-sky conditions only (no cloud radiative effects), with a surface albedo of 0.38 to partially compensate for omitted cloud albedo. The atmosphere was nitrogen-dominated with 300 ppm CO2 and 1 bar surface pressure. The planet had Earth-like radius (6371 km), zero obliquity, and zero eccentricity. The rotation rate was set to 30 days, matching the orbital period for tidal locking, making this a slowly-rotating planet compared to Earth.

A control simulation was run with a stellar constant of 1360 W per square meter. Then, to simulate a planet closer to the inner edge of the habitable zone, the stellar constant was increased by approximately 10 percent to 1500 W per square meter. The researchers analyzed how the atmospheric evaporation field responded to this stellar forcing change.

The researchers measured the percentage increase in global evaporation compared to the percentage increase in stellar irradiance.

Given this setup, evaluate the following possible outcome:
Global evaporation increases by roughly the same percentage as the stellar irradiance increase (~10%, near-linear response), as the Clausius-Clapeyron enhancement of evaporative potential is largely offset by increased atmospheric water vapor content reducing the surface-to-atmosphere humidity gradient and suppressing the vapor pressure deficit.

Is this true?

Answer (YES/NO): YES